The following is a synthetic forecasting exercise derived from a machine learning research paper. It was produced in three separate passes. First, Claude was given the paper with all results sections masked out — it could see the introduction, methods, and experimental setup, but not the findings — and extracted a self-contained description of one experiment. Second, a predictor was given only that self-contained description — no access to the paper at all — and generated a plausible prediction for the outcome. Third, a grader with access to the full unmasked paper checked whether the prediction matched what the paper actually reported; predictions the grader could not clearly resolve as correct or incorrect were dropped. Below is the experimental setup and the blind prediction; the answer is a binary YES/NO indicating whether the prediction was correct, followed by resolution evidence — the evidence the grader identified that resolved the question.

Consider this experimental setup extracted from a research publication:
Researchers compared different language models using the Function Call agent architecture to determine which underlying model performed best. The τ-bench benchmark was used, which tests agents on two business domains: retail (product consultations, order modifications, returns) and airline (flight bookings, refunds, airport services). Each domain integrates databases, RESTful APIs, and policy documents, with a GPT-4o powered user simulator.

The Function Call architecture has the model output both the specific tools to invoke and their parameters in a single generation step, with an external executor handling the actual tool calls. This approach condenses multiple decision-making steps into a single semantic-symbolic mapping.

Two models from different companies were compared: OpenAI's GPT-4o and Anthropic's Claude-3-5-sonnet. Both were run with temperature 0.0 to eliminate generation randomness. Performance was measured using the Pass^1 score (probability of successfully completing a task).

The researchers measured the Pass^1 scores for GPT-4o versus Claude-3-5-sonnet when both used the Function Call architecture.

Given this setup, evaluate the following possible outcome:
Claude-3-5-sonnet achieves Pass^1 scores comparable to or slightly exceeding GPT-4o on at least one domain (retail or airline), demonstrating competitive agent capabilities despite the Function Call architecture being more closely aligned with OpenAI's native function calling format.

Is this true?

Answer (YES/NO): NO